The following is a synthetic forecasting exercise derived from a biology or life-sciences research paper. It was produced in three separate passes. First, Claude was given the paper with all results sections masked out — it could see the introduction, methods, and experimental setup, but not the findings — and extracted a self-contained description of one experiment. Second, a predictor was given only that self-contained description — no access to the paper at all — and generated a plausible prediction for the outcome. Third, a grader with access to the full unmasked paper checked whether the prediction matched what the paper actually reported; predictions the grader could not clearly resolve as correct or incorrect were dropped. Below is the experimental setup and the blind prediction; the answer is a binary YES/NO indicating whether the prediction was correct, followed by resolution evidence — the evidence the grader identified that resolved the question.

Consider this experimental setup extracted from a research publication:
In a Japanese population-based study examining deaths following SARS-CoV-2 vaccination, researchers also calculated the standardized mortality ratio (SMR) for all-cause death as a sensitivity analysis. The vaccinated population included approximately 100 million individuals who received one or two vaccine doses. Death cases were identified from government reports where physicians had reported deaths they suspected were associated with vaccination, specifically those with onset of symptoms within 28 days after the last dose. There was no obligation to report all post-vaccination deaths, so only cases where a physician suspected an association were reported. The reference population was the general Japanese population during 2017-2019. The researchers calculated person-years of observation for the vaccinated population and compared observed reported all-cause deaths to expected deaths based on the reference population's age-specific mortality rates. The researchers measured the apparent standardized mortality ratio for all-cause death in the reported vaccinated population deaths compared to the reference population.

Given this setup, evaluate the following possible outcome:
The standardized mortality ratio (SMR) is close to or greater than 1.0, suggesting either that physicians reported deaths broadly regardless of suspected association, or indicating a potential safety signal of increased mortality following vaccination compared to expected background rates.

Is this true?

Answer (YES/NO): NO